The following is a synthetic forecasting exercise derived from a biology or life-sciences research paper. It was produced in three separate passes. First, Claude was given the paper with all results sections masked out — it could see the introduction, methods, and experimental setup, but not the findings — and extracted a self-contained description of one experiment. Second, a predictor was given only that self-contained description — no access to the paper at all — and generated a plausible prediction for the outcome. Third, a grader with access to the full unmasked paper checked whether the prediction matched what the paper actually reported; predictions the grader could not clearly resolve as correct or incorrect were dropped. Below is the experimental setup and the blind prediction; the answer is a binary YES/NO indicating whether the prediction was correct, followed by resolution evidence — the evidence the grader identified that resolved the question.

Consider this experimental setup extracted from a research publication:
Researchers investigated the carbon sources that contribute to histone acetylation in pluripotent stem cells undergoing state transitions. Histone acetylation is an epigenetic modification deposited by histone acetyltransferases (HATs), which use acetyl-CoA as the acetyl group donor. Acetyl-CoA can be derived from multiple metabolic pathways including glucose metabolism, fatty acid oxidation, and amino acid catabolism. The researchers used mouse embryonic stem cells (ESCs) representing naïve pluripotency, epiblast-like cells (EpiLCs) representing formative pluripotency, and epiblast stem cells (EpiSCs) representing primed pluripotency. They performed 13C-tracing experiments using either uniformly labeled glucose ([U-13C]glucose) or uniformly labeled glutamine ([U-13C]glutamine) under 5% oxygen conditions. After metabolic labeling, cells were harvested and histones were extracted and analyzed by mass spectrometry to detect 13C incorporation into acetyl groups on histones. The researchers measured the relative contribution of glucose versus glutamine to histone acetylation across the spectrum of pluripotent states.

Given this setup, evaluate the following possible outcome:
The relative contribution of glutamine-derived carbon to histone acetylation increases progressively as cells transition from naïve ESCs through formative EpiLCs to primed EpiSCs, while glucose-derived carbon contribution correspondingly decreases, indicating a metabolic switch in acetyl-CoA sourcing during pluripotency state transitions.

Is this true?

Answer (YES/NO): NO